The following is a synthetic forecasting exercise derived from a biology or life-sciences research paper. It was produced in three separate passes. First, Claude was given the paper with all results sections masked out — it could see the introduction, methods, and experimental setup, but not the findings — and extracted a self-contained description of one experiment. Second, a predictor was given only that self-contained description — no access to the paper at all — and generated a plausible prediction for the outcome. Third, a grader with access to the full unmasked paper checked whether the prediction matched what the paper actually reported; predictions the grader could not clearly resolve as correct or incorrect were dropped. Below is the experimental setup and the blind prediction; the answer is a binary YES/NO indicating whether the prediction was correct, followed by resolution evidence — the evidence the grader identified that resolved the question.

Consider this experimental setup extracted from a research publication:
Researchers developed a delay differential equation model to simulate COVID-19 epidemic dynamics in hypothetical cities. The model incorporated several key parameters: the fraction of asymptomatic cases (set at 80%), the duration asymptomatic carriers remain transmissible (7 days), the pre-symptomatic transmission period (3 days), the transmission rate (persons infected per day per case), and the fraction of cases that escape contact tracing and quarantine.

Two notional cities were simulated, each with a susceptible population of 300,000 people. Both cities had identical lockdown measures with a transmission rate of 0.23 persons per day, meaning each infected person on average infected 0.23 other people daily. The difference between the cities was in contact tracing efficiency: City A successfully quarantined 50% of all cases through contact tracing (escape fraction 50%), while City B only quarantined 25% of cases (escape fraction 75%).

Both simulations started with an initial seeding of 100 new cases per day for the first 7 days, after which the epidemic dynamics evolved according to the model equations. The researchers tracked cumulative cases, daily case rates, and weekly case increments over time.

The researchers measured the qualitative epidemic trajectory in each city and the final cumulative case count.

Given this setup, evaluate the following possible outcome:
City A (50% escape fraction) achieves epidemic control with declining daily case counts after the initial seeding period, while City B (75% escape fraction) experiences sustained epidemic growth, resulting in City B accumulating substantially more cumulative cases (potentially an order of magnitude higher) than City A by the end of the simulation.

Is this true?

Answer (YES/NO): YES